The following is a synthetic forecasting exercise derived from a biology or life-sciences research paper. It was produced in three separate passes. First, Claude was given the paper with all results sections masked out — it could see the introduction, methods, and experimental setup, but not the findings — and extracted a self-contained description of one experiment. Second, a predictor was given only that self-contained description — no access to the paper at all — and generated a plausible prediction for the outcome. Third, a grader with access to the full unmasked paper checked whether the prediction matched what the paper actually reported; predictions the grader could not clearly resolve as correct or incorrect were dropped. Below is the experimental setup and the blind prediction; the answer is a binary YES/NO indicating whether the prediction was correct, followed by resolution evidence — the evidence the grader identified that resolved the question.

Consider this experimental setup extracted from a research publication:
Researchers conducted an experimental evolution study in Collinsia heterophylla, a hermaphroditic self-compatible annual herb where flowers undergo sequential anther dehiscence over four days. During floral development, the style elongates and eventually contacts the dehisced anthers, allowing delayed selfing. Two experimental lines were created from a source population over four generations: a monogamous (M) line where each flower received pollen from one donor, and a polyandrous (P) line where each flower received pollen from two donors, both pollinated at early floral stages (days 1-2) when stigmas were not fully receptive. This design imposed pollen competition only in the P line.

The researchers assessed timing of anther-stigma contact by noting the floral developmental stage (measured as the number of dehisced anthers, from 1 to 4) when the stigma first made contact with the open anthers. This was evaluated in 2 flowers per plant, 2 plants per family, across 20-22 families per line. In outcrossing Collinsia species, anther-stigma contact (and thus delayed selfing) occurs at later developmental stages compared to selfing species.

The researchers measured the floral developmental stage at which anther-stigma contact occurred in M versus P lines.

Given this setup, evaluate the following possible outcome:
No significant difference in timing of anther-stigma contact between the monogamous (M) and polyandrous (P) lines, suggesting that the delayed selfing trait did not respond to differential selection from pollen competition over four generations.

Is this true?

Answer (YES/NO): NO